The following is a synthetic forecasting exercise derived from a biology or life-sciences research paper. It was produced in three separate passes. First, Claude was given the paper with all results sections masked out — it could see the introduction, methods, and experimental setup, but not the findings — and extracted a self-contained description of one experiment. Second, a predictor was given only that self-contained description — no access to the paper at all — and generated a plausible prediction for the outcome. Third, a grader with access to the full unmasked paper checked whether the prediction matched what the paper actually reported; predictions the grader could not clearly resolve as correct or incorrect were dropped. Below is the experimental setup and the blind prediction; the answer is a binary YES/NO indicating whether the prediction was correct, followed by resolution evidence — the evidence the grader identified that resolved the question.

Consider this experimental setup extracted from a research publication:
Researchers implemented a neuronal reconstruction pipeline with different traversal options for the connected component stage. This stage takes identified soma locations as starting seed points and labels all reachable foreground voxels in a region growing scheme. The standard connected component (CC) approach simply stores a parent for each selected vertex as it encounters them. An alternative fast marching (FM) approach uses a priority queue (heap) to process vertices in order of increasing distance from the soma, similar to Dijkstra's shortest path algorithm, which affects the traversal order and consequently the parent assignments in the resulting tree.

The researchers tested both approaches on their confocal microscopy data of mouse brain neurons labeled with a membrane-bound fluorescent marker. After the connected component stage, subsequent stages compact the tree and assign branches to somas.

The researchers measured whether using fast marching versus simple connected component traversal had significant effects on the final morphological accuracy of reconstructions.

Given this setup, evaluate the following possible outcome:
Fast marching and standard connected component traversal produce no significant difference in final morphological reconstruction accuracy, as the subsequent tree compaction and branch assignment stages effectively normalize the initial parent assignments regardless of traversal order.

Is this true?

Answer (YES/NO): YES